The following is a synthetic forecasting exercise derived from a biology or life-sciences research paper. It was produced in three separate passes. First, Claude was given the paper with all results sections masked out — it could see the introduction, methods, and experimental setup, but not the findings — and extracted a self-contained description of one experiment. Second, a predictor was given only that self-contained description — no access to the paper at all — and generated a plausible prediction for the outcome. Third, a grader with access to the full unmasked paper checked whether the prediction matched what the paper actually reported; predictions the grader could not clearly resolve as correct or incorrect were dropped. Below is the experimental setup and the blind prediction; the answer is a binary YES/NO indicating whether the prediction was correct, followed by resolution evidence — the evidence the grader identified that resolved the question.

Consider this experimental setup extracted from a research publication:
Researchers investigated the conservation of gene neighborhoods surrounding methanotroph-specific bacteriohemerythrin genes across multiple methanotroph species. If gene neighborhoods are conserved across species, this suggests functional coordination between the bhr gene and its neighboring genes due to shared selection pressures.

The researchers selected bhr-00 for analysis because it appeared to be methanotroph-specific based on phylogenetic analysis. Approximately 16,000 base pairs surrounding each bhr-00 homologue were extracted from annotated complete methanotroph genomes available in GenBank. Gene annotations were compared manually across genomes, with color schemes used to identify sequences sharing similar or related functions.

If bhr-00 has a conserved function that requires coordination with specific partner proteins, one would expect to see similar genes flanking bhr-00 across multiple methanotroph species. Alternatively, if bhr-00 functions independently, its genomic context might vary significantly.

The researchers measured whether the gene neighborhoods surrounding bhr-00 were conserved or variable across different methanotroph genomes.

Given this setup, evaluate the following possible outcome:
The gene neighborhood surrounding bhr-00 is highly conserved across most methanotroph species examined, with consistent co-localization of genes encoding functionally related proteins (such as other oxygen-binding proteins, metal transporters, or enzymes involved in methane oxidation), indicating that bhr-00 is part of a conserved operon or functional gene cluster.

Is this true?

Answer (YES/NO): YES